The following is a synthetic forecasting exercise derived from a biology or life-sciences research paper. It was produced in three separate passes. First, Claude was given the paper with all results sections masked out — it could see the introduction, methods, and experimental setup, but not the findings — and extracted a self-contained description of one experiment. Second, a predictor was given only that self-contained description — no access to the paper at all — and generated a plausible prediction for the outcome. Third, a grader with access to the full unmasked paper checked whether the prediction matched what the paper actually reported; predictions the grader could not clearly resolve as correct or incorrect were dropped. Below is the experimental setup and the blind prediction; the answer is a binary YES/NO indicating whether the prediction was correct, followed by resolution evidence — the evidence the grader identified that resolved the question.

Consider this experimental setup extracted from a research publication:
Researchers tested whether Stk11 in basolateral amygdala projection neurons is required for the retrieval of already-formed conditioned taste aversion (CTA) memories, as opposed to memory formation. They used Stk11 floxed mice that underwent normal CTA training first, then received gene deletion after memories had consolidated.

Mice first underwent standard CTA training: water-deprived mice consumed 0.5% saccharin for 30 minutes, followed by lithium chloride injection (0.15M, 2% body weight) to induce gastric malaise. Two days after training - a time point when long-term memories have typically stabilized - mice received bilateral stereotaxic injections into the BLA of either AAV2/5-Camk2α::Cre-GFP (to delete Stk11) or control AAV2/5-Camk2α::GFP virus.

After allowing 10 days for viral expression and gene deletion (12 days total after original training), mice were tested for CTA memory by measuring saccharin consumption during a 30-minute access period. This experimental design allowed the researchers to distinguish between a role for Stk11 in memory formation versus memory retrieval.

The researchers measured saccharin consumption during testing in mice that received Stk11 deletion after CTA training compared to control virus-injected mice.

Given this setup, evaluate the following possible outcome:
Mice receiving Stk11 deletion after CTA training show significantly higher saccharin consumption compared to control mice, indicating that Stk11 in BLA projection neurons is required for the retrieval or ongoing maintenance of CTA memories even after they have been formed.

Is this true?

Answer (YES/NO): NO